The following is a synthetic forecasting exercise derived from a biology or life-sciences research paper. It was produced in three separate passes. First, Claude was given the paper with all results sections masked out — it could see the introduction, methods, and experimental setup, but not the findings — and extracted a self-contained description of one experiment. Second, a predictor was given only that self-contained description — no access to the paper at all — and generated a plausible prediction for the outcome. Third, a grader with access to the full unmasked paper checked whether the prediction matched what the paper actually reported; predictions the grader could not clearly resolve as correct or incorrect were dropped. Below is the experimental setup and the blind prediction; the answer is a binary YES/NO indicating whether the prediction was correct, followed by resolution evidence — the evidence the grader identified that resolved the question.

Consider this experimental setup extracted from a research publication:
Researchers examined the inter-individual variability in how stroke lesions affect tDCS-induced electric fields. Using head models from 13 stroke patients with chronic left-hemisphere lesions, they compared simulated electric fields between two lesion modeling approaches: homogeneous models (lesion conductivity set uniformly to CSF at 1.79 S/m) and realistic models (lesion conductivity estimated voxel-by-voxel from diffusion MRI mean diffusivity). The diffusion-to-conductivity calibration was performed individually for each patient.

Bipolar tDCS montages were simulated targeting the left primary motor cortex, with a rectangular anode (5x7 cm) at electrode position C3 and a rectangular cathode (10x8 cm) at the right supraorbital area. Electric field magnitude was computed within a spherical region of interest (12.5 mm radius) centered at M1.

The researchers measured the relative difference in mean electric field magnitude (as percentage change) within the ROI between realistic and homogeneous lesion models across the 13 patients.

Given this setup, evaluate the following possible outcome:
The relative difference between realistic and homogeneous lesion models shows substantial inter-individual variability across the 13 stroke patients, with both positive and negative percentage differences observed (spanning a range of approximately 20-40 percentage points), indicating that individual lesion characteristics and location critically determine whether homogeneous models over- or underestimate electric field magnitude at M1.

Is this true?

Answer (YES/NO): NO